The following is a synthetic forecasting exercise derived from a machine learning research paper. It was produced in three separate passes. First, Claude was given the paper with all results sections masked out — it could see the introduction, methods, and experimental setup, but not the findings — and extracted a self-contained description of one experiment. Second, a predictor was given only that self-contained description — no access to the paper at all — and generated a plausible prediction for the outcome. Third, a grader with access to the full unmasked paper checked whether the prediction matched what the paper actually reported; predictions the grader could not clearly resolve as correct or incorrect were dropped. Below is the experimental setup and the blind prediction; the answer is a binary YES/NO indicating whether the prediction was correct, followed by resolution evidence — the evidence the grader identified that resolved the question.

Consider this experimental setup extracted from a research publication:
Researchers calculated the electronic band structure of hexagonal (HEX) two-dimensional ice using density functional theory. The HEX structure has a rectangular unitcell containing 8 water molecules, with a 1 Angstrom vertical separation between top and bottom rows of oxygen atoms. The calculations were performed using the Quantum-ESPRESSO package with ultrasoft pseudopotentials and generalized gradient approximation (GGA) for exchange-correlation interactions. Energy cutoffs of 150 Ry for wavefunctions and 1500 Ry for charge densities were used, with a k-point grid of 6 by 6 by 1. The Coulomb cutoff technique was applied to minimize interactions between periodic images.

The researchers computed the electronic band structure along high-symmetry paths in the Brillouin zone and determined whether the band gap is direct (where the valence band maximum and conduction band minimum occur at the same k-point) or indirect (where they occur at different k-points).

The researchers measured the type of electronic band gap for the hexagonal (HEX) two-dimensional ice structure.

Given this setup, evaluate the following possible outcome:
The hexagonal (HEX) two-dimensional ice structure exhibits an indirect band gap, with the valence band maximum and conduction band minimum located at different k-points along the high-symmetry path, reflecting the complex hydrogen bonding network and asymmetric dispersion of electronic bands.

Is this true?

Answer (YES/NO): NO